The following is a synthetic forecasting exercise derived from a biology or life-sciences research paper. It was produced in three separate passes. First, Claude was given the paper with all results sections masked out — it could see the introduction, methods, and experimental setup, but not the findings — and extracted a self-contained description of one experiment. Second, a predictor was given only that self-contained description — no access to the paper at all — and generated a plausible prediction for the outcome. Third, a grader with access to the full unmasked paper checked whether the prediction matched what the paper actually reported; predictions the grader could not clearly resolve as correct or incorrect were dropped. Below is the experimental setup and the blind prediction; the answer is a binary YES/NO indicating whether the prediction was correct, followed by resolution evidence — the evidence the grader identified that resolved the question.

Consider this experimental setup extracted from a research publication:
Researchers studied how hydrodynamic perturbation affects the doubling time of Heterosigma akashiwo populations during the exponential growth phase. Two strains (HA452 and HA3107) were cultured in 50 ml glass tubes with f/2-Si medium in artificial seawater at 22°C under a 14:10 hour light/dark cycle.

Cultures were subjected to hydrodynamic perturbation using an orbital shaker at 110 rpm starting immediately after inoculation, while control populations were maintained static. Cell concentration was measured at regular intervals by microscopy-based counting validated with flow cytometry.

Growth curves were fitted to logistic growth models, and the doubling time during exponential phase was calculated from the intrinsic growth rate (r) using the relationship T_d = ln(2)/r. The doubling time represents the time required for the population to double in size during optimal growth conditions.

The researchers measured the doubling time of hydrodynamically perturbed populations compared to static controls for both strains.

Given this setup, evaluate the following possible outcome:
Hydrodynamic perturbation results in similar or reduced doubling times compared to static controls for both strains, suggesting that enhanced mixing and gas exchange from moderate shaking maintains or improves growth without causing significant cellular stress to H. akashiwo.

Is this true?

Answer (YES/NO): YES